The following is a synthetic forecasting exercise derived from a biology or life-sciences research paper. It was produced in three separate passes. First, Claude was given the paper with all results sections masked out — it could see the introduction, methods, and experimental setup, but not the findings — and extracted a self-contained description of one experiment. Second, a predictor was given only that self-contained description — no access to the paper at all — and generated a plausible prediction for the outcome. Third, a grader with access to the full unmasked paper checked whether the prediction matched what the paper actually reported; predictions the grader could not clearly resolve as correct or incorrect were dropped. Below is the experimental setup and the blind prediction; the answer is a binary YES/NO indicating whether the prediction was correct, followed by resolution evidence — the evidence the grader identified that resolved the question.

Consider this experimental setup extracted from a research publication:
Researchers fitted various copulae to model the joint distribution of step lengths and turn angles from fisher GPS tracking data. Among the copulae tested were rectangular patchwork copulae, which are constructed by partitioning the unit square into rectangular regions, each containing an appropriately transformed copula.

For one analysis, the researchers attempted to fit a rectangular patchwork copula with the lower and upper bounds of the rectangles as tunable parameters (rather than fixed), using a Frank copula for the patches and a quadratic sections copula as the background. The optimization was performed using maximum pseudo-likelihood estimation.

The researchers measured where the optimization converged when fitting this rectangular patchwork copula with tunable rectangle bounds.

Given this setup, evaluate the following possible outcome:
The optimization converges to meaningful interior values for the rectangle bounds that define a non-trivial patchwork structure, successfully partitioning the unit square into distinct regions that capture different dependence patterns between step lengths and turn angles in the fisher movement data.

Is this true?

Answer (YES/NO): NO